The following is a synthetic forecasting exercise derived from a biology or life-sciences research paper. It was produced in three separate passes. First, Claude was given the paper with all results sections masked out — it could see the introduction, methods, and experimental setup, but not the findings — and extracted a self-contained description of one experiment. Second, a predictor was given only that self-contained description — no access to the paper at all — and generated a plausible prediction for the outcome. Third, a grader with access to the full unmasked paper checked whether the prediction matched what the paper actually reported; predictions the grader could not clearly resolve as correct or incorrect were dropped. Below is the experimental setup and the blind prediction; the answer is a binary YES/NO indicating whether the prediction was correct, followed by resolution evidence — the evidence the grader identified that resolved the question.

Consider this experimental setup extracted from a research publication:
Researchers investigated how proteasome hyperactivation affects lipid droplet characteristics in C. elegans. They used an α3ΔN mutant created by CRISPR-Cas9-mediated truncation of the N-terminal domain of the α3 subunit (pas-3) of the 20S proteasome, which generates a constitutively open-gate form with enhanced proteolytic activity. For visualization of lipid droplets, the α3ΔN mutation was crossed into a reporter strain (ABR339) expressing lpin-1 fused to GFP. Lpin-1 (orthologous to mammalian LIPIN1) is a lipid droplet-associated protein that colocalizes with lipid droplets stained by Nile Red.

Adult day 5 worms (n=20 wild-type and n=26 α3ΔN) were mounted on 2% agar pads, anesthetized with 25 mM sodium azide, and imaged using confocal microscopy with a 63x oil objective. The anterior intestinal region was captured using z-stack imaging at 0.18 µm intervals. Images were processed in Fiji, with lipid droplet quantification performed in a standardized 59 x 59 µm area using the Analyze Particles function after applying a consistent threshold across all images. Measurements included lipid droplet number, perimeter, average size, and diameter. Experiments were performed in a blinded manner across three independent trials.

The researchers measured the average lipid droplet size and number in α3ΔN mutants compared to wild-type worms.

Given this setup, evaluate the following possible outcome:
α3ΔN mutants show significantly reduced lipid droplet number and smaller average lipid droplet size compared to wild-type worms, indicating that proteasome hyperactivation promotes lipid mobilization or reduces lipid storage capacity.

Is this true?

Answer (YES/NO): NO